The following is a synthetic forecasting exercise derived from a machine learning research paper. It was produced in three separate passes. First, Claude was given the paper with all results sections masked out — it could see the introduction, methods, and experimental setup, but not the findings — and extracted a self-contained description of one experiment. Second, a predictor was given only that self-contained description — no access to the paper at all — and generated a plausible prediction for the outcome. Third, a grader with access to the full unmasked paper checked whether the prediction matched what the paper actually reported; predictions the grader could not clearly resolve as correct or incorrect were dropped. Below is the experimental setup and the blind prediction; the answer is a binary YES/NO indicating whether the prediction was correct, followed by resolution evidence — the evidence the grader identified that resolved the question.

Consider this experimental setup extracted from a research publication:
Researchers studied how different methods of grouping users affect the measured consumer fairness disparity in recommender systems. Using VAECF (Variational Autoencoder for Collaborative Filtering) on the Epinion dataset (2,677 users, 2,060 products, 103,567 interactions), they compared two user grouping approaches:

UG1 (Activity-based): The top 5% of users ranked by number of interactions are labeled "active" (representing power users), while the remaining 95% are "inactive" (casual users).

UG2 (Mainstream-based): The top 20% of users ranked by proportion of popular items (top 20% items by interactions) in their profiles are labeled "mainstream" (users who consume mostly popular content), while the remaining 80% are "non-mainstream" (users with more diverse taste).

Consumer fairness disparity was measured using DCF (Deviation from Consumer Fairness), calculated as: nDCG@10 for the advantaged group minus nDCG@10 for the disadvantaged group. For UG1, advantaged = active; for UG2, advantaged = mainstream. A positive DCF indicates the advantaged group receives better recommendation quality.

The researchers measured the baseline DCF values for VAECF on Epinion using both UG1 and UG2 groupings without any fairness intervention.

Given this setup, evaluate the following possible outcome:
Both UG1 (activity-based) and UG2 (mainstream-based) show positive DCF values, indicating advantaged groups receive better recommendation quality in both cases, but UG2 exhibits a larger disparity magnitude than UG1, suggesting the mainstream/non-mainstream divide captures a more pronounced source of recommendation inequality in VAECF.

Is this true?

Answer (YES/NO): NO